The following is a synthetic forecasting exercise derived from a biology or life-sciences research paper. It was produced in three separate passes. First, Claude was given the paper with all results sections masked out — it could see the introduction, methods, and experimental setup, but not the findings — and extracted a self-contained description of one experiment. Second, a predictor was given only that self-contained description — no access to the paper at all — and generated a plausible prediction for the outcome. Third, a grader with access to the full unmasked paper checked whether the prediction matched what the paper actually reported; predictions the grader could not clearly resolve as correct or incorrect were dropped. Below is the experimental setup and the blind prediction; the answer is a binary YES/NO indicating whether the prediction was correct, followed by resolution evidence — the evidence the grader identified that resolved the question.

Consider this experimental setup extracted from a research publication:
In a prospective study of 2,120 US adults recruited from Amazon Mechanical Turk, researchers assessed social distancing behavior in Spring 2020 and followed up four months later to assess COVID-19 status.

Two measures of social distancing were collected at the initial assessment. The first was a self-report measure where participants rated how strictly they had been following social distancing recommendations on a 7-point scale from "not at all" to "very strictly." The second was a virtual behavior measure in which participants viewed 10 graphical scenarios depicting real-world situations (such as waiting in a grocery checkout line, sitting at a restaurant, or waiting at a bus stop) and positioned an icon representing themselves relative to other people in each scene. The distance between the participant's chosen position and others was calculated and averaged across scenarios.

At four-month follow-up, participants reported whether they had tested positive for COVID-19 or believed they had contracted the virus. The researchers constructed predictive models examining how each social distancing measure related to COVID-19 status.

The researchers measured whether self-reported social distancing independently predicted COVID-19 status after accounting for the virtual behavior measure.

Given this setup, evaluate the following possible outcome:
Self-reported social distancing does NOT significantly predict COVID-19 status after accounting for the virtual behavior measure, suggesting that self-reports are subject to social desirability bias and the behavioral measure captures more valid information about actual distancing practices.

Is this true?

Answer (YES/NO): YES